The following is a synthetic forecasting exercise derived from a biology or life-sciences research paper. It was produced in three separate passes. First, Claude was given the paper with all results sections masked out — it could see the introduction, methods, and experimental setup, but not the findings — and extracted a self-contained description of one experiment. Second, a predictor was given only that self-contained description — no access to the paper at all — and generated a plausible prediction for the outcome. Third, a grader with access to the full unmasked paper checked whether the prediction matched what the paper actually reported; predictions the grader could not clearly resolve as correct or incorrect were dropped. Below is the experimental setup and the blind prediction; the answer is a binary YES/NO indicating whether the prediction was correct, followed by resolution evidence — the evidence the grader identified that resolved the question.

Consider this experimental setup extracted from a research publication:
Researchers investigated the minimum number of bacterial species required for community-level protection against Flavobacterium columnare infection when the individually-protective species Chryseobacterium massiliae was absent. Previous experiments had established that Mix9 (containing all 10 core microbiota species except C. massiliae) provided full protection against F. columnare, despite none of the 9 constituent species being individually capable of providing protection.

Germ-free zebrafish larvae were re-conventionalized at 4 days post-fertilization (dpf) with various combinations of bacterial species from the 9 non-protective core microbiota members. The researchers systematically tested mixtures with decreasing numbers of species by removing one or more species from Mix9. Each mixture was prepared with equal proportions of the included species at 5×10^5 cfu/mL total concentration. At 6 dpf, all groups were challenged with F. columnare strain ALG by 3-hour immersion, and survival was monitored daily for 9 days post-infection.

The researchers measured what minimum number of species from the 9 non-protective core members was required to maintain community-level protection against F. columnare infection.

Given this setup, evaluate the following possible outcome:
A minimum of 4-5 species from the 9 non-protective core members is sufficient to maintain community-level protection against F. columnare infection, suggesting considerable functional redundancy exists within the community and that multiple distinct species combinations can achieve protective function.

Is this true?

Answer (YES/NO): NO